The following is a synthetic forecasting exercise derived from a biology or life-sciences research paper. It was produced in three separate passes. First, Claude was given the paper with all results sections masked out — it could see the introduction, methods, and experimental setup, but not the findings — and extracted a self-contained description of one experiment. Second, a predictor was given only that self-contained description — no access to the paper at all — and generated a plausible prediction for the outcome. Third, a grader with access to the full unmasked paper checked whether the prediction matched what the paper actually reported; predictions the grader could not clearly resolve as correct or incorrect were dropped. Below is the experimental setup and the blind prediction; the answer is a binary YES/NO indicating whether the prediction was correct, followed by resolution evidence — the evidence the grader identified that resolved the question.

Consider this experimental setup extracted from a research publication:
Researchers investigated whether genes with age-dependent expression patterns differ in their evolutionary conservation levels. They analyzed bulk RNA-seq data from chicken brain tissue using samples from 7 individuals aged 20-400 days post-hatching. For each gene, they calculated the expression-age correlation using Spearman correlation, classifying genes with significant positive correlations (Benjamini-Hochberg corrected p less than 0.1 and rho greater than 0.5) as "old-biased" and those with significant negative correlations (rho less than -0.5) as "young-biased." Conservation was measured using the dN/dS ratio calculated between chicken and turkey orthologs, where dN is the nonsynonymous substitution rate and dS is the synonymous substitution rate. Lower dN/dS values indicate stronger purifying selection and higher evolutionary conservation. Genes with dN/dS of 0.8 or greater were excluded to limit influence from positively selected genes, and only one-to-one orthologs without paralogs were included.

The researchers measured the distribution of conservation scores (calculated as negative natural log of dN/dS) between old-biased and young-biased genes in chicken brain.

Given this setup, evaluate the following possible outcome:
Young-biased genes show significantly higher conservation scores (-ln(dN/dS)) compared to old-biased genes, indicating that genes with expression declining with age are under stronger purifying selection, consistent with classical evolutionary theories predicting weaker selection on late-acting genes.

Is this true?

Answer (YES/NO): YES